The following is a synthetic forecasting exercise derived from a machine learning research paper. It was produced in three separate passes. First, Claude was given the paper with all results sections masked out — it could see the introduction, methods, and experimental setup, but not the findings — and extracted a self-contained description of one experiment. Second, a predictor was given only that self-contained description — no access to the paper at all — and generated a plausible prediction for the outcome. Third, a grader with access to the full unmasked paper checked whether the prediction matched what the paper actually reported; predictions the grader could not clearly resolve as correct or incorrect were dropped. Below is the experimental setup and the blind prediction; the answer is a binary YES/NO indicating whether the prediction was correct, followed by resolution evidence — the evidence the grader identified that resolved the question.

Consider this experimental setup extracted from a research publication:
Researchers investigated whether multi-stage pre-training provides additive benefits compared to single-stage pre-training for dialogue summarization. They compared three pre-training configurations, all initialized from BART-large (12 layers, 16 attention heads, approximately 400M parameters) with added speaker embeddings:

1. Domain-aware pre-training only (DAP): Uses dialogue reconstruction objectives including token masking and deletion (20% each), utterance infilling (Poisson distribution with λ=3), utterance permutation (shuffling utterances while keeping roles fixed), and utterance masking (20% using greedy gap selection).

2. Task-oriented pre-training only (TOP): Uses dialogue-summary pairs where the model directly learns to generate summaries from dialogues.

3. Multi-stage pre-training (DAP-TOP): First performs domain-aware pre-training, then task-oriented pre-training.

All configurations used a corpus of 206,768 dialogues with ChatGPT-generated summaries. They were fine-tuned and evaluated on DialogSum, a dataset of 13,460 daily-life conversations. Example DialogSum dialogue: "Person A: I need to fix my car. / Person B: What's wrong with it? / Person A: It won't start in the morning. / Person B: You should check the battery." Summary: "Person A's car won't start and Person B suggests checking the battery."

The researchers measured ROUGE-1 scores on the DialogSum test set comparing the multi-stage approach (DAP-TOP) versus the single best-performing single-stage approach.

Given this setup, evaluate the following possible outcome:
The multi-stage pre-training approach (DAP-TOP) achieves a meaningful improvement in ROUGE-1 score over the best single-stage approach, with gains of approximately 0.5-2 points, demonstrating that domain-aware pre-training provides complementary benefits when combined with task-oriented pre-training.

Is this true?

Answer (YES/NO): NO